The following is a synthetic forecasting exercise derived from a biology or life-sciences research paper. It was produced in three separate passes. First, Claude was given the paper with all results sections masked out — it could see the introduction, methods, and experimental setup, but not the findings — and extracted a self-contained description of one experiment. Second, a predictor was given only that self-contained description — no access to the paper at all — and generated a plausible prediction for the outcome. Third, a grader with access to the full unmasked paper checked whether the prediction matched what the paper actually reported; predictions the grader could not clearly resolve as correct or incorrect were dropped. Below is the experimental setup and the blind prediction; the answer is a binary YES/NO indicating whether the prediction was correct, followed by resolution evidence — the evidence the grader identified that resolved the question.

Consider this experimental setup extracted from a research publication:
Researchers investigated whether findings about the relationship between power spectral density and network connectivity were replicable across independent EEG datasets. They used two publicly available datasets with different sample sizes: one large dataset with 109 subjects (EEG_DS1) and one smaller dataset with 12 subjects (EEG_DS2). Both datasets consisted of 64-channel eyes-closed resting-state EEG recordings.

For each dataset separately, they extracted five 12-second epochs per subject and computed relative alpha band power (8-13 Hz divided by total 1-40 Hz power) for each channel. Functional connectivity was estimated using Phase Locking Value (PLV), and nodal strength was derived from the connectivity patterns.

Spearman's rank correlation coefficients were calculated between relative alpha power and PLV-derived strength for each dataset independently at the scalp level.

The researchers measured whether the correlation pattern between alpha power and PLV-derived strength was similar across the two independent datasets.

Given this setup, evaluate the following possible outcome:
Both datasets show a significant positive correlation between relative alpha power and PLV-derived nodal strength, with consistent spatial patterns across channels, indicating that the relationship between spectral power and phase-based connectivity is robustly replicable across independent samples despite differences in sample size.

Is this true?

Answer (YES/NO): YES